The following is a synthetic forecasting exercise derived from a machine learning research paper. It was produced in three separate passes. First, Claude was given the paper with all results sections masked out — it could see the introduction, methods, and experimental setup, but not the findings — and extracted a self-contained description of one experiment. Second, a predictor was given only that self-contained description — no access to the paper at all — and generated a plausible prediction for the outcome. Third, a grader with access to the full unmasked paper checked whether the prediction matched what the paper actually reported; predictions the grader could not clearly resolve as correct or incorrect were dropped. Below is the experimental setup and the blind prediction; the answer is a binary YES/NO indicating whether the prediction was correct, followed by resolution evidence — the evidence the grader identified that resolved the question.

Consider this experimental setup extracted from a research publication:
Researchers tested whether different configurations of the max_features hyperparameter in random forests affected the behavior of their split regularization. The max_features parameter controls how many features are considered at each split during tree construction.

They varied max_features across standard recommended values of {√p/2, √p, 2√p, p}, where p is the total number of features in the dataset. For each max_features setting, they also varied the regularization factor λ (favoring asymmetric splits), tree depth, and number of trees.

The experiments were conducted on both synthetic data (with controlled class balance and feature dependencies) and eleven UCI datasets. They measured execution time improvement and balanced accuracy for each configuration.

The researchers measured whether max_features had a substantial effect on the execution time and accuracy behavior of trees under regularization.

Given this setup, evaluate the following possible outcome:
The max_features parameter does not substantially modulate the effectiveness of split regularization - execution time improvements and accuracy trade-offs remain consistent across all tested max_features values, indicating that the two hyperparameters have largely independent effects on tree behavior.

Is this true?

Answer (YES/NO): YES